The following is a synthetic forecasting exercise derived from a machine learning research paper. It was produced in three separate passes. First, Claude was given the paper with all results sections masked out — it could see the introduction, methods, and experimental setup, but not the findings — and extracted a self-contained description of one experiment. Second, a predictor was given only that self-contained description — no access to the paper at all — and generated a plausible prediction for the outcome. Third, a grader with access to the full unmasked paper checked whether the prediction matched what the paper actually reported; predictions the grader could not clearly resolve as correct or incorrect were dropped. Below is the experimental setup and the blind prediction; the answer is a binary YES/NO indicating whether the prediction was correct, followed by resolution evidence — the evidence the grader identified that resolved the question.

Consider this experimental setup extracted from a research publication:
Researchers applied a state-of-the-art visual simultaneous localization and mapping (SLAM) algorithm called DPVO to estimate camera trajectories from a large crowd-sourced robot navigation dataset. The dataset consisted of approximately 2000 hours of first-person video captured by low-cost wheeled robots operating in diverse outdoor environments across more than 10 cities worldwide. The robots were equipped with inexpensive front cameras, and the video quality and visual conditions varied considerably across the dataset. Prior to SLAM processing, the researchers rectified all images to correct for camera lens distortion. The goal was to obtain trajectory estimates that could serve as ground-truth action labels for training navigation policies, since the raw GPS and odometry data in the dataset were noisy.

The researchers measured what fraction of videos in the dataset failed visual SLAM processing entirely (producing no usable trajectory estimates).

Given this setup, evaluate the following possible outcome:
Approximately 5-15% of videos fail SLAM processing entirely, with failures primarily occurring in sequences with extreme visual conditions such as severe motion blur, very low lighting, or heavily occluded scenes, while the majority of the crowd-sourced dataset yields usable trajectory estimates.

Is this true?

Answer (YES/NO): YES